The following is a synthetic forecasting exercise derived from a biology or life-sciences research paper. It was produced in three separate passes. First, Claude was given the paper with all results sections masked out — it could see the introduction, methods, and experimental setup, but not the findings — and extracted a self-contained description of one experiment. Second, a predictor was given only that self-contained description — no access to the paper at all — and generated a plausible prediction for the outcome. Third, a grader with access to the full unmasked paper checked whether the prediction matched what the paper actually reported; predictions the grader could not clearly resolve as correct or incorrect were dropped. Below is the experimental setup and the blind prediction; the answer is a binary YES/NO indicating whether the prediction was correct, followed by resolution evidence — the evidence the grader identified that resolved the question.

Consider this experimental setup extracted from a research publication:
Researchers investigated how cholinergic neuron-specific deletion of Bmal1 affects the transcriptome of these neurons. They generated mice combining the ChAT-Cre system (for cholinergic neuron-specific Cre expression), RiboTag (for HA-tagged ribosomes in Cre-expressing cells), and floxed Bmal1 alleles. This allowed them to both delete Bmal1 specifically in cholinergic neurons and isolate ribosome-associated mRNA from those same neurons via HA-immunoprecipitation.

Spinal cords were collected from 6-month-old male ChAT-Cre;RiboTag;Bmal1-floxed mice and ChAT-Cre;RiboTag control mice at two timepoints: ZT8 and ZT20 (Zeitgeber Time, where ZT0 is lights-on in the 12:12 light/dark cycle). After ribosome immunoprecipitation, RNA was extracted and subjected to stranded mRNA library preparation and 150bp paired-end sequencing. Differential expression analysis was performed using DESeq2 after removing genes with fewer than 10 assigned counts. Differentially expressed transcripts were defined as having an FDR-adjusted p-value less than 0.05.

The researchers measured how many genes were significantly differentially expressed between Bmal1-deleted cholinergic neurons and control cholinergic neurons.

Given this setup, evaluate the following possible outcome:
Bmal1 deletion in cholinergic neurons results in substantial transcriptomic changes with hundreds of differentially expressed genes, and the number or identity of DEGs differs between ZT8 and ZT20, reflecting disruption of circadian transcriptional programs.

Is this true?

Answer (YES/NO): NO